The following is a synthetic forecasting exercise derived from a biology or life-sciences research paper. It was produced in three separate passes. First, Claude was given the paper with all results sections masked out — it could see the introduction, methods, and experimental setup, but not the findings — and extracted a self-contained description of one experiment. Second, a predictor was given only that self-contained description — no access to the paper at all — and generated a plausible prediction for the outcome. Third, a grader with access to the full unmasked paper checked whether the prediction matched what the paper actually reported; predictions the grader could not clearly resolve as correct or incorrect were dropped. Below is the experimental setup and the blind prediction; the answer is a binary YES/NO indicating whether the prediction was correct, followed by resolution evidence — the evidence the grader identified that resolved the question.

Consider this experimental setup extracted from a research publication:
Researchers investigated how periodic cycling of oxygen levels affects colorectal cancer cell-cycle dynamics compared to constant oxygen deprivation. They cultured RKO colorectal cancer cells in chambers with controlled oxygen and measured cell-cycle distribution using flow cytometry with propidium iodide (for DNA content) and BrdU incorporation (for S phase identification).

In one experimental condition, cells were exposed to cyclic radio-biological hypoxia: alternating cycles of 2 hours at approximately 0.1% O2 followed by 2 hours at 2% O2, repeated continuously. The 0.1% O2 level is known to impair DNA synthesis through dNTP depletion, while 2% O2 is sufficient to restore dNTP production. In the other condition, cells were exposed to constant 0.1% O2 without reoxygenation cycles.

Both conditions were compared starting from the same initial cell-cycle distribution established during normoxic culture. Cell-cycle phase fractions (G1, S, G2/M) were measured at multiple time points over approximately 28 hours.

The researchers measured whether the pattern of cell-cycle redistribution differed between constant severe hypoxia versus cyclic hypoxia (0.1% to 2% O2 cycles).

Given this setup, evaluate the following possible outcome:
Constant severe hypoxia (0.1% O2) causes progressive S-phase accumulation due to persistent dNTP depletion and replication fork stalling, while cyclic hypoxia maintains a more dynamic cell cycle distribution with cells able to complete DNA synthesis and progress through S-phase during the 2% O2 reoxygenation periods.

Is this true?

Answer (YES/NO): NO